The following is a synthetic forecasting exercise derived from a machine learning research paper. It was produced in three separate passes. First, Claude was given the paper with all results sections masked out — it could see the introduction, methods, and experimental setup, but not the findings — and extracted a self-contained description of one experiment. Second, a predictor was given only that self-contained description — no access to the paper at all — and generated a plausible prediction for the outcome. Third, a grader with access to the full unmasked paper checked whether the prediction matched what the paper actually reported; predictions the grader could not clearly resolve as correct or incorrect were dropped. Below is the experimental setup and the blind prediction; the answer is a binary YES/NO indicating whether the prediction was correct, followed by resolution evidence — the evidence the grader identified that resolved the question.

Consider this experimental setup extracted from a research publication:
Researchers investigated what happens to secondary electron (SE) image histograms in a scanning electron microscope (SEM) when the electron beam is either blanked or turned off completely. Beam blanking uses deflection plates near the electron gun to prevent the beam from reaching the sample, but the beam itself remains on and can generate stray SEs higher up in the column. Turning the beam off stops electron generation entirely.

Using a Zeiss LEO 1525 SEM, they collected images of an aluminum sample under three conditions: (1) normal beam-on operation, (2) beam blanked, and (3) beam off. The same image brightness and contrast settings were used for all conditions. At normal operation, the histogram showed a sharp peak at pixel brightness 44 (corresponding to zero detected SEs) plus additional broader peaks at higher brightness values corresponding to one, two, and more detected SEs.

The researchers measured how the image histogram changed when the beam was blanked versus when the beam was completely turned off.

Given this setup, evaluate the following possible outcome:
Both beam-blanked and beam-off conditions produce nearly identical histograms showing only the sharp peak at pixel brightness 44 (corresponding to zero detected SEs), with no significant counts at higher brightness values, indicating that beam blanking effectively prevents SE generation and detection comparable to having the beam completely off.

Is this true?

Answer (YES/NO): NO